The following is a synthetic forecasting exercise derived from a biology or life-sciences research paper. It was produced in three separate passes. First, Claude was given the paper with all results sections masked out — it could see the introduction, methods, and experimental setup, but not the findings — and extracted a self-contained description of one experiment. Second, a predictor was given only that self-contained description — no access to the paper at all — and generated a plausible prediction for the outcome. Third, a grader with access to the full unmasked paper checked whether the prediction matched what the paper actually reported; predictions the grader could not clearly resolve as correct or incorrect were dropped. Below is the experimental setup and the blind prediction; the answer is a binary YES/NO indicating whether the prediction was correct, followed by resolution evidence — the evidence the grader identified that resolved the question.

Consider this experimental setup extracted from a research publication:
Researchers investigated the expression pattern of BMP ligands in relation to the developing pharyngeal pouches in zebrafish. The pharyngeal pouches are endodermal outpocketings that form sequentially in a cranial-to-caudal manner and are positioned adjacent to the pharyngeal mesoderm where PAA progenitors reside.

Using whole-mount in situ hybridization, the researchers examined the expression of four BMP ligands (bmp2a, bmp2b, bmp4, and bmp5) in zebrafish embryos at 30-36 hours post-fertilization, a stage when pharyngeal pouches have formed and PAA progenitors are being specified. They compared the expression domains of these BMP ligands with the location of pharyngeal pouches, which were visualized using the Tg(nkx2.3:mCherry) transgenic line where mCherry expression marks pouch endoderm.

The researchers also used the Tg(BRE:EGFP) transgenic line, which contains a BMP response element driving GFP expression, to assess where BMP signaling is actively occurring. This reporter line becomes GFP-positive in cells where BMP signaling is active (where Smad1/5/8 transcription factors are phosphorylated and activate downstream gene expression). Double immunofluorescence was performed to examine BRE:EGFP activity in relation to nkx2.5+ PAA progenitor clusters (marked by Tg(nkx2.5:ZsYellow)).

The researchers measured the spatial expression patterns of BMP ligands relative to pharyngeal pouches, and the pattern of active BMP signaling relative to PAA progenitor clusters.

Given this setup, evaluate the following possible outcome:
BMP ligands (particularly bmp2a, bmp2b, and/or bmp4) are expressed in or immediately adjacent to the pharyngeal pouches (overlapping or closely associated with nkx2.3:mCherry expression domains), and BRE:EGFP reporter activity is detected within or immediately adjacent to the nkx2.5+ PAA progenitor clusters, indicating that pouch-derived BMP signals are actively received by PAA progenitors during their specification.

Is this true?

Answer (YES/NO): YES